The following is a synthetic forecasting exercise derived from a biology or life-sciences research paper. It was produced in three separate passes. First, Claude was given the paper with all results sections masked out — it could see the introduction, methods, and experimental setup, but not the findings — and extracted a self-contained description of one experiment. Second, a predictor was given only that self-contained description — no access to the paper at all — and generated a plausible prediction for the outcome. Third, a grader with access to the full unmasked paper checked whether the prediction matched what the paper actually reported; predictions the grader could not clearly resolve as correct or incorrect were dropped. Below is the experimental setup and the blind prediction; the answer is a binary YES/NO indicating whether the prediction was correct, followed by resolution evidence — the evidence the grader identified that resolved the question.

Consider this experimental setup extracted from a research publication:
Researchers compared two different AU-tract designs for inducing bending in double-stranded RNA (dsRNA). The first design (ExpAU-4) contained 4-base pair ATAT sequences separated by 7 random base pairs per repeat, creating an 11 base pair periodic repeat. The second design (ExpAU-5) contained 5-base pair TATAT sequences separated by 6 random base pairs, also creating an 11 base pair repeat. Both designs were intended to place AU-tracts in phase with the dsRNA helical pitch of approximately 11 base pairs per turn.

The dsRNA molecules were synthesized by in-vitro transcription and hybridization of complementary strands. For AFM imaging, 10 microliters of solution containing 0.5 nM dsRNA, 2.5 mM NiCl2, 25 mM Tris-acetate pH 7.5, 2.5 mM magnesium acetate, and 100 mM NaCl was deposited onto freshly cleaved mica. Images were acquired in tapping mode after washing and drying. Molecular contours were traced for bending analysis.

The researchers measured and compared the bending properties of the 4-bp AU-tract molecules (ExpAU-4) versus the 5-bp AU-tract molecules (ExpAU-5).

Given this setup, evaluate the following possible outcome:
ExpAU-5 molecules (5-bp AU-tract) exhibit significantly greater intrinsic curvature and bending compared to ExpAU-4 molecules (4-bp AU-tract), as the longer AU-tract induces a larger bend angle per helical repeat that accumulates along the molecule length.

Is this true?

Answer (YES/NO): YES